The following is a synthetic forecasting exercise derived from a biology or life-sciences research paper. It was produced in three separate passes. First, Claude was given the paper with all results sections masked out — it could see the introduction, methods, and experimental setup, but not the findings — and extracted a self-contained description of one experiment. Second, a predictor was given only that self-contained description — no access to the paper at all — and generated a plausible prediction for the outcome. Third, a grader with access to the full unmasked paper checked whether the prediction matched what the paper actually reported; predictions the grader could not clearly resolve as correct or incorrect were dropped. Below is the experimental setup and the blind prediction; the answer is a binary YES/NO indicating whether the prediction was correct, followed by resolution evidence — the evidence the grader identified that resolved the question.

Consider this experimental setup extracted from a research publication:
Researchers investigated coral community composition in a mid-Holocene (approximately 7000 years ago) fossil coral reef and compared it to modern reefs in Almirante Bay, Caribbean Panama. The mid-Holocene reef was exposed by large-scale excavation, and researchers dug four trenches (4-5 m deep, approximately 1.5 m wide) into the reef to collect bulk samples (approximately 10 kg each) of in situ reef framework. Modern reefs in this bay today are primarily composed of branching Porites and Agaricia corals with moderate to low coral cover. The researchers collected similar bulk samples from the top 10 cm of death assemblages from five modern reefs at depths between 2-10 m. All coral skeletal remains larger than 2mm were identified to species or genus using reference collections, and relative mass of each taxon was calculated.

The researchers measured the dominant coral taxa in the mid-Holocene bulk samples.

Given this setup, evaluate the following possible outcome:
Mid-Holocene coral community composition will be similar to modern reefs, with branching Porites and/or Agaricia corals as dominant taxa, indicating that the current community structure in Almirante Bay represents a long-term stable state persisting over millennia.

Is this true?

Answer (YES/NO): NO